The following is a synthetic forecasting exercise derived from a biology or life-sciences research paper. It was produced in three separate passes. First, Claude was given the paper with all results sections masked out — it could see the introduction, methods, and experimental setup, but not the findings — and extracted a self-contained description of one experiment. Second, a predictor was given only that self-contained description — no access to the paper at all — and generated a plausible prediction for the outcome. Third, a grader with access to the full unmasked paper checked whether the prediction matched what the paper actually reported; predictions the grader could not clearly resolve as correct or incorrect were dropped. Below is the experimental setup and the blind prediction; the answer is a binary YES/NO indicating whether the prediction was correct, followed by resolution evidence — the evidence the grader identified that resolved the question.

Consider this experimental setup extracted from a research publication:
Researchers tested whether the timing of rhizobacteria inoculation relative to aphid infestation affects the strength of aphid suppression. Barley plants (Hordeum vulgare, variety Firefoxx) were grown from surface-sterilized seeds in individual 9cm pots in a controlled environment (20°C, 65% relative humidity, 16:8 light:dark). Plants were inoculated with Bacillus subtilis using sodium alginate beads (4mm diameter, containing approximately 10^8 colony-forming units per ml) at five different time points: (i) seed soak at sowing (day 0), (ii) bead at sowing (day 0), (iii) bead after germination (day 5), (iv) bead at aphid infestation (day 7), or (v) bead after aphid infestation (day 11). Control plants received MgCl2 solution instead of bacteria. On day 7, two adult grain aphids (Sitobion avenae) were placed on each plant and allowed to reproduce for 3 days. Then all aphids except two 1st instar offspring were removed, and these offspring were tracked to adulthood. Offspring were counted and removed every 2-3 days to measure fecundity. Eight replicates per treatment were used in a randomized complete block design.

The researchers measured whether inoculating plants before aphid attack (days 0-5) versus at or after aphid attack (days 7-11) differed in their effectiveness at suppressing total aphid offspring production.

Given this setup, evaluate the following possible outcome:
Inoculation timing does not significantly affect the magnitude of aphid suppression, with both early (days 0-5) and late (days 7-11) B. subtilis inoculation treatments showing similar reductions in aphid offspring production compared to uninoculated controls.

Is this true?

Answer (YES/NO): NO